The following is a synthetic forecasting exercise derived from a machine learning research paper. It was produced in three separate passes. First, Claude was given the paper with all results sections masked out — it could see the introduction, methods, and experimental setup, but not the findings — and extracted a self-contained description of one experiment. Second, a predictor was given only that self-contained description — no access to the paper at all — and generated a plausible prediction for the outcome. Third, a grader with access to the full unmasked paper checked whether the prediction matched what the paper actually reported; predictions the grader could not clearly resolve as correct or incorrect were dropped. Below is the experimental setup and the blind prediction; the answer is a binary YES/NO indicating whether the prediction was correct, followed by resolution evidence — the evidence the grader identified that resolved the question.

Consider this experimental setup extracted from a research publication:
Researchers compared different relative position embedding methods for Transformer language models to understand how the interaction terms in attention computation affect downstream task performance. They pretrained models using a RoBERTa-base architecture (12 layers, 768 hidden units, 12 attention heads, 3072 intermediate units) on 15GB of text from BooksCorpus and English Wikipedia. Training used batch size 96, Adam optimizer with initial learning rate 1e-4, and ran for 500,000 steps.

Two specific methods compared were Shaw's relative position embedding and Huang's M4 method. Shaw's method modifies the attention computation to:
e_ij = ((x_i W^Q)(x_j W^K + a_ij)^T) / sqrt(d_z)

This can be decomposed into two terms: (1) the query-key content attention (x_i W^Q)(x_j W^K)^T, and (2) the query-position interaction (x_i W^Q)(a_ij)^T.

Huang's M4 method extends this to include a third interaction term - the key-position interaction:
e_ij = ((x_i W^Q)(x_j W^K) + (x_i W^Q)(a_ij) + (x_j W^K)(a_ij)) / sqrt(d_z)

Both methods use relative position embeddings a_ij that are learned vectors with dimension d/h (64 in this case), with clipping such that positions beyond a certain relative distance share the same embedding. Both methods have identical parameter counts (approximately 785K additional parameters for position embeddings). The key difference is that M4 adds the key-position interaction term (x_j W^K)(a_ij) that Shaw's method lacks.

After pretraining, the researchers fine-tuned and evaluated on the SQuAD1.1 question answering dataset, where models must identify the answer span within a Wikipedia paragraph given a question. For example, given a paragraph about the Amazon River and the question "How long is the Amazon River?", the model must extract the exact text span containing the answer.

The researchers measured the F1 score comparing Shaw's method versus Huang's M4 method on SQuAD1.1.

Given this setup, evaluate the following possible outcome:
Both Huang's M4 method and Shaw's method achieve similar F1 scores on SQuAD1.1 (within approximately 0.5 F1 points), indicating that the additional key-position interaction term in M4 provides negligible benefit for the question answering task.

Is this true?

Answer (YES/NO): NO